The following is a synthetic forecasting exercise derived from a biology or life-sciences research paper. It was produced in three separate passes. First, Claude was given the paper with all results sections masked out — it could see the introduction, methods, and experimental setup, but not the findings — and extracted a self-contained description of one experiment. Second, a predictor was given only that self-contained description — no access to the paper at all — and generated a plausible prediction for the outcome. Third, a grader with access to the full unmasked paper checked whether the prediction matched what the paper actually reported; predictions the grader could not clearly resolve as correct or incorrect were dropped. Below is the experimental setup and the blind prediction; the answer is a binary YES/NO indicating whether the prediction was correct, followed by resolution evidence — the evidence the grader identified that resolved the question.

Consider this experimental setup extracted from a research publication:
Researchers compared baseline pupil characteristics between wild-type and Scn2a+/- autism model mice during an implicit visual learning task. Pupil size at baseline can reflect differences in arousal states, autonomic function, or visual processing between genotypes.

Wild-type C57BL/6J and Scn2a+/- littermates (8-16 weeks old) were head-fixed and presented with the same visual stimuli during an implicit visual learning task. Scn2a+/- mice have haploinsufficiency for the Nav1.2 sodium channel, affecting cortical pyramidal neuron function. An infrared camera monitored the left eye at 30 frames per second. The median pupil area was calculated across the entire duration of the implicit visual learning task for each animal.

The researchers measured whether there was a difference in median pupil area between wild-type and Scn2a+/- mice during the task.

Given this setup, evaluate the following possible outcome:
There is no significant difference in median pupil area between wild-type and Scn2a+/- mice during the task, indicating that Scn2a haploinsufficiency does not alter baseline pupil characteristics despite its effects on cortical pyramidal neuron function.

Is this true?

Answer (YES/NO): NO